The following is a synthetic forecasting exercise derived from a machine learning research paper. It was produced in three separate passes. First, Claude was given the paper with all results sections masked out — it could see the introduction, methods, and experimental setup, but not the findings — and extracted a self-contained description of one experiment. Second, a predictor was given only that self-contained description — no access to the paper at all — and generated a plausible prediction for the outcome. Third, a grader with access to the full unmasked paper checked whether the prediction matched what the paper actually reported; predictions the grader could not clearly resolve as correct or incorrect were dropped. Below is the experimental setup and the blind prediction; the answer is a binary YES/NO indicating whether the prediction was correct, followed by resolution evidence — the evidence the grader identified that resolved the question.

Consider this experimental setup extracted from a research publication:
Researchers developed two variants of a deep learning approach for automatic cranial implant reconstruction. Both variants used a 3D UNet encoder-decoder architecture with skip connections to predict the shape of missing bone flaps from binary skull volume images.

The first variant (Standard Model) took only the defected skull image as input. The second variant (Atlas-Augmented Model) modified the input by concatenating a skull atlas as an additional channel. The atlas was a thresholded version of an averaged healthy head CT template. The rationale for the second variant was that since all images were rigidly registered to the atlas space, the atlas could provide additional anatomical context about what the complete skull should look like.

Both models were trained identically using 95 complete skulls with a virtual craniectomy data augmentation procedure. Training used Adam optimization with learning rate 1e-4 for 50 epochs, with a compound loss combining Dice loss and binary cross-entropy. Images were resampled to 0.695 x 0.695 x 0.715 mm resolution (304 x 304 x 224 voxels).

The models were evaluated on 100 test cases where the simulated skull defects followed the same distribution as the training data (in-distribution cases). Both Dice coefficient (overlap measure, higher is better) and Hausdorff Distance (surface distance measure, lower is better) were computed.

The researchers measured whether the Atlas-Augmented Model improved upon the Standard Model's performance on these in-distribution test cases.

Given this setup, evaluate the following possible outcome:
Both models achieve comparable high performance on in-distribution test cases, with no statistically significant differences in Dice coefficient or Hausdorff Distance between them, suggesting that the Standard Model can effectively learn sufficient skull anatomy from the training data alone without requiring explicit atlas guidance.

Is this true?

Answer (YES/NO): NO